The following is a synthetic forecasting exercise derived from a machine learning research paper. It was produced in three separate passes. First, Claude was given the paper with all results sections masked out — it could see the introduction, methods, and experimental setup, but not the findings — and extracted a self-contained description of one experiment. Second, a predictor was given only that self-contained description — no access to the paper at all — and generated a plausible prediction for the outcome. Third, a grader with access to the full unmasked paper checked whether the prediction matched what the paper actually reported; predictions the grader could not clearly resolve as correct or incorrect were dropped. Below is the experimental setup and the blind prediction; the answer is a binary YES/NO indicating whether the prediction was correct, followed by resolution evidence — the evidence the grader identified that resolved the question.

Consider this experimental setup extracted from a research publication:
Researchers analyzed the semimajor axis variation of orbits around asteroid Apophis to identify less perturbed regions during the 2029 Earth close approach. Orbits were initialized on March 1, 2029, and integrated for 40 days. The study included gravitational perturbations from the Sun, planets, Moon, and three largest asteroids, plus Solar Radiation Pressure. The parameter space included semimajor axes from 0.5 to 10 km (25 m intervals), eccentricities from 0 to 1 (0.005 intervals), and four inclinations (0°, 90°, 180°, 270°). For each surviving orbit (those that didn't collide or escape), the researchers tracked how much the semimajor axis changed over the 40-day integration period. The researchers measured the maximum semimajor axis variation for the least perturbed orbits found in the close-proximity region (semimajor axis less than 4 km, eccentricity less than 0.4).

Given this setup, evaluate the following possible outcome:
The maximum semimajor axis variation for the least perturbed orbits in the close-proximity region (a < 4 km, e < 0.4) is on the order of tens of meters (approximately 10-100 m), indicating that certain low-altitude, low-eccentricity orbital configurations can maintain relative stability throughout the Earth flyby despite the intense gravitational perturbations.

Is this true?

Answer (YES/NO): YES